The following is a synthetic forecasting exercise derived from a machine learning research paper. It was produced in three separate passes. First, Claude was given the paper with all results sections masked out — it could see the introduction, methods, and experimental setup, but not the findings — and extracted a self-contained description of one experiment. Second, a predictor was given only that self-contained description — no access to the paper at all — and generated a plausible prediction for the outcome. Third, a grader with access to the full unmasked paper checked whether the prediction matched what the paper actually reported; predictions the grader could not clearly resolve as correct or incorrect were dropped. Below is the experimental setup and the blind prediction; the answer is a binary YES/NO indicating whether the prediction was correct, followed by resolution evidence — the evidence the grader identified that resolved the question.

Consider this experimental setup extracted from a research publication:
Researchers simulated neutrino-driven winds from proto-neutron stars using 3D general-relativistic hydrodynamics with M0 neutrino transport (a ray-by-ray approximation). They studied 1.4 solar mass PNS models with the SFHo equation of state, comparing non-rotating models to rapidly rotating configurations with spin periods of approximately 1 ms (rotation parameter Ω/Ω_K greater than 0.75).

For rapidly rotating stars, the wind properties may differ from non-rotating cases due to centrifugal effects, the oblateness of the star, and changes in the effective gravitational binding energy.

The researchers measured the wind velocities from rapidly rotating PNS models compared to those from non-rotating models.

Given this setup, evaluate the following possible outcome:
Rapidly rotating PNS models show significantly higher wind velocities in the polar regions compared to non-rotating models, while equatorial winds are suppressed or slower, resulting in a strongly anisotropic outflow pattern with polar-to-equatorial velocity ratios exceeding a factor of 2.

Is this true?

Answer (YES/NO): NO